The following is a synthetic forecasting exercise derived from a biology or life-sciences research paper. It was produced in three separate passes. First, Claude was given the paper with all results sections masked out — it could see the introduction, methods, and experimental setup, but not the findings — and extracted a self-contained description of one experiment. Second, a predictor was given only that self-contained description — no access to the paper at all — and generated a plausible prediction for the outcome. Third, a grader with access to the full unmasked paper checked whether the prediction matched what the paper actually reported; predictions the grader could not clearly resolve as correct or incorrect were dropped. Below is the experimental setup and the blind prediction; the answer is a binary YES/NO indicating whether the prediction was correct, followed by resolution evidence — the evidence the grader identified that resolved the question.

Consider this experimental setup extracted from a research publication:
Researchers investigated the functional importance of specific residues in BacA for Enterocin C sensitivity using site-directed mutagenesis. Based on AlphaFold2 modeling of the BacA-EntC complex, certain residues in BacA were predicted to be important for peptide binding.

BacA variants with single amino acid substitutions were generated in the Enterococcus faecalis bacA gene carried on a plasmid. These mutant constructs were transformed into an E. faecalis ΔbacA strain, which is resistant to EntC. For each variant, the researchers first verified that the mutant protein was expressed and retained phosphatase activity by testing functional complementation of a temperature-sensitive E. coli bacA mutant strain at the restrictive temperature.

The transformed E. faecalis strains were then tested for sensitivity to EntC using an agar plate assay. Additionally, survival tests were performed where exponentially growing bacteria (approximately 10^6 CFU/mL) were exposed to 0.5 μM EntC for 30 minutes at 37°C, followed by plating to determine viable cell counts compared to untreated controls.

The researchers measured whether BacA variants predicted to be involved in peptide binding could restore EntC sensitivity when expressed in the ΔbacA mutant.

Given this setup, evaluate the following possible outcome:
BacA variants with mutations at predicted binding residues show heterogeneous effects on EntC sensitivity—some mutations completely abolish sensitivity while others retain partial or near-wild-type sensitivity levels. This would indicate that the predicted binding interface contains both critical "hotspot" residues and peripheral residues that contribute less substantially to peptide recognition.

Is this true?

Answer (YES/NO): NO